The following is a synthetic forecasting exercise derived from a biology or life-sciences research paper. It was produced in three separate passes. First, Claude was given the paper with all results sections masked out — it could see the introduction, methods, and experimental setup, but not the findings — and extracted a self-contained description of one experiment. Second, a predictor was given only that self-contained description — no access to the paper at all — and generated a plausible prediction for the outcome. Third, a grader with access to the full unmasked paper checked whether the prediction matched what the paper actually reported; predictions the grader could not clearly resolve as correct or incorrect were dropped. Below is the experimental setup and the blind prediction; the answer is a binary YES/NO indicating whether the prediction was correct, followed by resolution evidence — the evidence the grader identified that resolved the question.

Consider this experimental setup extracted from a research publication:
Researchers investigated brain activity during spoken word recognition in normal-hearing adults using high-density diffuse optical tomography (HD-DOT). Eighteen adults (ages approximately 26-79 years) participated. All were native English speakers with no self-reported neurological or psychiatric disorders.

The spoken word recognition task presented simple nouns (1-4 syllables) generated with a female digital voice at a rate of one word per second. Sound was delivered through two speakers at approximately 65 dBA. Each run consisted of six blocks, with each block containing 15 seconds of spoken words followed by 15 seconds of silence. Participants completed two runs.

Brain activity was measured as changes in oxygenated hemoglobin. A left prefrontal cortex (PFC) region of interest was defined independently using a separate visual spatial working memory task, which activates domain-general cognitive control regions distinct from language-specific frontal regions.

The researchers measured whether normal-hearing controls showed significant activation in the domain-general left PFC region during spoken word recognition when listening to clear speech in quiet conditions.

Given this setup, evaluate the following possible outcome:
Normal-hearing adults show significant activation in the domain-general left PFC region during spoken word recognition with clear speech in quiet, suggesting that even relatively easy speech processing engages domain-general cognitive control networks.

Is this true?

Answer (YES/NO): NO